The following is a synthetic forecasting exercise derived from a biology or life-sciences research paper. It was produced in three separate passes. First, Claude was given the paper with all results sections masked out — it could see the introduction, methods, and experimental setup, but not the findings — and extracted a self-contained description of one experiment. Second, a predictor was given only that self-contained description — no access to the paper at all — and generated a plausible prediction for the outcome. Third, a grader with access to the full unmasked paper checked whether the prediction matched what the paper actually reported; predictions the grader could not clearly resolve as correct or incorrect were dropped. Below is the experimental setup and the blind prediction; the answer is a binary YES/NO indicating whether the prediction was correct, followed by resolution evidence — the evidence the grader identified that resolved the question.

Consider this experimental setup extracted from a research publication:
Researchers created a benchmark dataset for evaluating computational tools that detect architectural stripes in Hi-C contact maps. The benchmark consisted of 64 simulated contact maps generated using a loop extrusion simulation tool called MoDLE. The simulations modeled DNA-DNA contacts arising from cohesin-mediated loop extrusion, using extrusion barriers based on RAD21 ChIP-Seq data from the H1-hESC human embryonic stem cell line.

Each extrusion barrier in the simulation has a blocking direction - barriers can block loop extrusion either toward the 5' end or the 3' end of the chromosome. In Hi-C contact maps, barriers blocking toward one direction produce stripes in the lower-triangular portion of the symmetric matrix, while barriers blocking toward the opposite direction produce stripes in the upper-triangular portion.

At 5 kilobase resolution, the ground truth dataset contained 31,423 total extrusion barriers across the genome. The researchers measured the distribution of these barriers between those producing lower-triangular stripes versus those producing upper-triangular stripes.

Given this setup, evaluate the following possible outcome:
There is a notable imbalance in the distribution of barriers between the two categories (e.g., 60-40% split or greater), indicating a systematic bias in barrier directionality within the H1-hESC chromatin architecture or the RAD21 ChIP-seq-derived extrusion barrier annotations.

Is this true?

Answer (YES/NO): NO